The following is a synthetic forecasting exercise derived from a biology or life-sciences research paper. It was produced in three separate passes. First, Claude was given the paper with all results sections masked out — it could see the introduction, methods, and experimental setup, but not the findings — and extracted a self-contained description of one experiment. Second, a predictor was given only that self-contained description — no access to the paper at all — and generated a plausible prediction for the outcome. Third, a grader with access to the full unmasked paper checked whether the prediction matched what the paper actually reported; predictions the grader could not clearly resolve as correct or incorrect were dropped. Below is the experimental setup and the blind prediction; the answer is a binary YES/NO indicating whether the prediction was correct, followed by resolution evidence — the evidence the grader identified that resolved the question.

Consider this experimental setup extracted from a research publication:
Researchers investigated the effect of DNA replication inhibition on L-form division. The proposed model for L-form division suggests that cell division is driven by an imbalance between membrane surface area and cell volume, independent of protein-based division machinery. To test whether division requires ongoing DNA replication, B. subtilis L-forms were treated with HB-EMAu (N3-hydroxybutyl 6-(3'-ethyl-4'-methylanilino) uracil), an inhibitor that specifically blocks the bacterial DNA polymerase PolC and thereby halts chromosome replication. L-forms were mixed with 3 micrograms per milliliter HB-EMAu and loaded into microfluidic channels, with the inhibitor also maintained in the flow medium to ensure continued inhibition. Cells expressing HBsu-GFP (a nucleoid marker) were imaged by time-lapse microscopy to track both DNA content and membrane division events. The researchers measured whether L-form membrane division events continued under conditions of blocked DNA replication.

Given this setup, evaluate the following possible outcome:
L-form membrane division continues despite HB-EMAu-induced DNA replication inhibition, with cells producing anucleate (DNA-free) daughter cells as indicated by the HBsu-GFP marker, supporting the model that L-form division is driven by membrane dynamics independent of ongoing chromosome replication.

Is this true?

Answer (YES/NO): YES